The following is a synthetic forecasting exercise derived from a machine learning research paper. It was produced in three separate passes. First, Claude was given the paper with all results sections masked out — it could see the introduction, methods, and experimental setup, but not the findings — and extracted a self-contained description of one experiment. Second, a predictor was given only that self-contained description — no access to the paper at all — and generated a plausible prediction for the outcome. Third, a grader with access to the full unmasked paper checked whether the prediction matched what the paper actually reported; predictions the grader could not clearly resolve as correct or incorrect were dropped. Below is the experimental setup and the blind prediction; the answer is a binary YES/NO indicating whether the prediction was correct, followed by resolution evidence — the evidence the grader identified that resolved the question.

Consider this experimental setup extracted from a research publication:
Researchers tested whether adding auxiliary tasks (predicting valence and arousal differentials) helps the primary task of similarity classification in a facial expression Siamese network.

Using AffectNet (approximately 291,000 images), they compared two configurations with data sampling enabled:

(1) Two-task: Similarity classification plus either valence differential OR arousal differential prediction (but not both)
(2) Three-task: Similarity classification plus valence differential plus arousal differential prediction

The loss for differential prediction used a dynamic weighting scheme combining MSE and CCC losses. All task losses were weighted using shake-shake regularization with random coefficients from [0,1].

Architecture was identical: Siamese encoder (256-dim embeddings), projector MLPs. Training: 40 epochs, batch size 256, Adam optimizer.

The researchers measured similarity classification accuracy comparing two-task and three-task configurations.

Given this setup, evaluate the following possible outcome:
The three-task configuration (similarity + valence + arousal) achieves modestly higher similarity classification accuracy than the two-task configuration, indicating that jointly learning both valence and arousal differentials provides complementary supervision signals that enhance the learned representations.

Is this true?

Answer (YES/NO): YES